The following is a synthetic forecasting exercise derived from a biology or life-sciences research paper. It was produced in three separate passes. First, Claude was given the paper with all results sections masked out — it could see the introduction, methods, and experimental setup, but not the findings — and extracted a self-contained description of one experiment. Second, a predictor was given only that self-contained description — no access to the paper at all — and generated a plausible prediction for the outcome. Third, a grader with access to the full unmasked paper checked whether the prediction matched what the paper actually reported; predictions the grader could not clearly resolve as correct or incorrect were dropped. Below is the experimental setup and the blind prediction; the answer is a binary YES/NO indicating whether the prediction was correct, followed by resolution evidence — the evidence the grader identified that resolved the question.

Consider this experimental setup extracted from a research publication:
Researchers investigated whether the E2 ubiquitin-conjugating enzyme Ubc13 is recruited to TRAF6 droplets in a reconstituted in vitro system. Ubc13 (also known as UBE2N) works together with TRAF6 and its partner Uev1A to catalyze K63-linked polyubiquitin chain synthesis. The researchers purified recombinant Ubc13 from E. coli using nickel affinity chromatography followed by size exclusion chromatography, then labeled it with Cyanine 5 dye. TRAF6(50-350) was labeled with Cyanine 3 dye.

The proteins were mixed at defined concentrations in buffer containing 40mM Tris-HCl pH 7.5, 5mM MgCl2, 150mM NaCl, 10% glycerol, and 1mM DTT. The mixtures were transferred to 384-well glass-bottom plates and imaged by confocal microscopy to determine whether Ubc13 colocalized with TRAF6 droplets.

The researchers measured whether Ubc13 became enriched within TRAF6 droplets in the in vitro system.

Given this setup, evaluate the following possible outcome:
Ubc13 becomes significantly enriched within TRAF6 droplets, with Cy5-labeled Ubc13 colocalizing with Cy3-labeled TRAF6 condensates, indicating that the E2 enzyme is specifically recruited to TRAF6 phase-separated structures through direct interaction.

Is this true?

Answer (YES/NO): YES